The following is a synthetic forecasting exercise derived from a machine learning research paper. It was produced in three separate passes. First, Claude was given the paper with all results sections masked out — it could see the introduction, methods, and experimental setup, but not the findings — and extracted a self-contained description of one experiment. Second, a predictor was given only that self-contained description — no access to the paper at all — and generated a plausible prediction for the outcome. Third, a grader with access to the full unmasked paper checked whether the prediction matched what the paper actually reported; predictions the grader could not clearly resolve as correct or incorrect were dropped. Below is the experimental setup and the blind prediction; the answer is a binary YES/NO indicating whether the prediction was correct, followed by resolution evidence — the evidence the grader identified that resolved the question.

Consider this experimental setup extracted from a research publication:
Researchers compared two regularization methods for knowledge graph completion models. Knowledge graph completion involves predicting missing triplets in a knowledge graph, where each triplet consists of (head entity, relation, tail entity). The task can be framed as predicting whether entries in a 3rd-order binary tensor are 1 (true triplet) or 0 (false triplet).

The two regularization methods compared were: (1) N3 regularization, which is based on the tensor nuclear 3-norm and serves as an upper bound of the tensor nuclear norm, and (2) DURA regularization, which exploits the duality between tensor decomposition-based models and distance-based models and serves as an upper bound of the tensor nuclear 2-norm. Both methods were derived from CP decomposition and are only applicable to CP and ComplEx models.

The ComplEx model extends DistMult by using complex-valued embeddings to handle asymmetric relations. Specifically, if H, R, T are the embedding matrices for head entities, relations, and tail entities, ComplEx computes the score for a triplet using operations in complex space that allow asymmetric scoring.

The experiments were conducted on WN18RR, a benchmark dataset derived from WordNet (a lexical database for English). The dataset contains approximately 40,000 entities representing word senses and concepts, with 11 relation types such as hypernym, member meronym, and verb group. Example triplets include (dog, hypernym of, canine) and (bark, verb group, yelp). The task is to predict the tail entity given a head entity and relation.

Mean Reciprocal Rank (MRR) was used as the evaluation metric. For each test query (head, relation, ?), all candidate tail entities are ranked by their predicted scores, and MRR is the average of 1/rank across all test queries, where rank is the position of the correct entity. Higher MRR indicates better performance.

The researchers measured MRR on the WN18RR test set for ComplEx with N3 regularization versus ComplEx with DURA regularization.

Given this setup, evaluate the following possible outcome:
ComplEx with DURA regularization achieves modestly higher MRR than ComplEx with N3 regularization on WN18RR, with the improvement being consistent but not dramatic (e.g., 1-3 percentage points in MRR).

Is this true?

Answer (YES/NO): NO